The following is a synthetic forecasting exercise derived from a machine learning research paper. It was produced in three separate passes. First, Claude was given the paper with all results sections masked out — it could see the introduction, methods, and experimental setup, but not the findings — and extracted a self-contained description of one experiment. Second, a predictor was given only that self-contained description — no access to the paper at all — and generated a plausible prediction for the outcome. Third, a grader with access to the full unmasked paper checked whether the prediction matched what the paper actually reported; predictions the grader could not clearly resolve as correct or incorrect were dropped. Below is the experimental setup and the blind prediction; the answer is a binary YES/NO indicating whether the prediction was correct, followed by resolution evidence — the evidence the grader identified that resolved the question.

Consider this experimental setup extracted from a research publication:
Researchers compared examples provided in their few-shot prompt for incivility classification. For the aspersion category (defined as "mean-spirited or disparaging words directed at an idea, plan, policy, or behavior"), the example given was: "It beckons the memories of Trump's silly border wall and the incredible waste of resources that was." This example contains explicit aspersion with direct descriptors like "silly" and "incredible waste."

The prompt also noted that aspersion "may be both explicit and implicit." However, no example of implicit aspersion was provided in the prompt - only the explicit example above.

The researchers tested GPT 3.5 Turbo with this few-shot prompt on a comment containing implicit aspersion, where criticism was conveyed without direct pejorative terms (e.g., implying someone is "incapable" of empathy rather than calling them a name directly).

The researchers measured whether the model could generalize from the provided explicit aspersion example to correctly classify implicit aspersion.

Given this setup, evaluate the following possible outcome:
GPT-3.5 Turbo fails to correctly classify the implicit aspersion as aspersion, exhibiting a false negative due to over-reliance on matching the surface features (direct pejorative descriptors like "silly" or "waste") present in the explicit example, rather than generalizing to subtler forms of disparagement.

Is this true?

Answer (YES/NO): YES